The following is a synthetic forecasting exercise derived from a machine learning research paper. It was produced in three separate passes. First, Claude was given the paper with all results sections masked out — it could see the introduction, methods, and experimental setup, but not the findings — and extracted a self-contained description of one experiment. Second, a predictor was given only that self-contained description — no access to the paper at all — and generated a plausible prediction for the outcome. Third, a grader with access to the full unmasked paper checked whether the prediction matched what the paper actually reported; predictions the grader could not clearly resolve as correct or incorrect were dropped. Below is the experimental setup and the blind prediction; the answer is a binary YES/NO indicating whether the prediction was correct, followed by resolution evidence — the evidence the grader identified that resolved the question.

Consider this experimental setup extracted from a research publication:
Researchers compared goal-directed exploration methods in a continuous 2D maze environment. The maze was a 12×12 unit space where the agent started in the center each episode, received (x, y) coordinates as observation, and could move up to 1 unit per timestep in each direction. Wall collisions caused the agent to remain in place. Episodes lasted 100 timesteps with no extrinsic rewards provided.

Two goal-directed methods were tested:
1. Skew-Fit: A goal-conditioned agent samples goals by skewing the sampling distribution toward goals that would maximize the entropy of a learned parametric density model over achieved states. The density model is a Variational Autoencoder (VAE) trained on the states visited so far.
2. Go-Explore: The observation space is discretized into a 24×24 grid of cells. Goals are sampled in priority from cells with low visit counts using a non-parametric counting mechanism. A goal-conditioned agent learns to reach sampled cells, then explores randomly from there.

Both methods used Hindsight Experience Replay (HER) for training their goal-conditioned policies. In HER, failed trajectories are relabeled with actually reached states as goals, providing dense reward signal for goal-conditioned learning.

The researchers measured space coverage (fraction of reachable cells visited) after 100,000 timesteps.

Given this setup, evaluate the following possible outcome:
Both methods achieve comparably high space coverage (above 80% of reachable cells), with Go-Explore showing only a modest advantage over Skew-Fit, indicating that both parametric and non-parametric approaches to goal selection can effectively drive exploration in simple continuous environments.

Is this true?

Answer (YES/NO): NO